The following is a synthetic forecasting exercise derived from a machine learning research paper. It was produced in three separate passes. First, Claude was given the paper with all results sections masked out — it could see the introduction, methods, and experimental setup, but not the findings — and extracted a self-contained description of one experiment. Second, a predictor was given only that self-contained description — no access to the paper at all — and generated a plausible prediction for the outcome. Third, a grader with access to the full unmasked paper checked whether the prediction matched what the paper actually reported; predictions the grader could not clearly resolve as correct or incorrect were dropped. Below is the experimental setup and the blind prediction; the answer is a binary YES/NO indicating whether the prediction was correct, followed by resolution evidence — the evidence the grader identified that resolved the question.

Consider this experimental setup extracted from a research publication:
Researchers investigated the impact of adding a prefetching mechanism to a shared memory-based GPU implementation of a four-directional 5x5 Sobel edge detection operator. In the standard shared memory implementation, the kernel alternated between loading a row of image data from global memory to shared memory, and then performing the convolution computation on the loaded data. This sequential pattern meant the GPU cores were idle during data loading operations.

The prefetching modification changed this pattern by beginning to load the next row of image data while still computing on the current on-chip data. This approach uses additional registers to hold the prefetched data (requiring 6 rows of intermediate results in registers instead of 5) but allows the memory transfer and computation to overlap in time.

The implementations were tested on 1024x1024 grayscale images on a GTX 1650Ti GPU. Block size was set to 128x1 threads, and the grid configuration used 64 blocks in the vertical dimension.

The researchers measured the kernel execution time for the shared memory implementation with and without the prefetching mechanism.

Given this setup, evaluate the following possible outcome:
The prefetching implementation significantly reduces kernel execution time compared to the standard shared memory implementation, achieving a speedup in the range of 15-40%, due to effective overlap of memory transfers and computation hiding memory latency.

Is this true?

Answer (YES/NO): NO